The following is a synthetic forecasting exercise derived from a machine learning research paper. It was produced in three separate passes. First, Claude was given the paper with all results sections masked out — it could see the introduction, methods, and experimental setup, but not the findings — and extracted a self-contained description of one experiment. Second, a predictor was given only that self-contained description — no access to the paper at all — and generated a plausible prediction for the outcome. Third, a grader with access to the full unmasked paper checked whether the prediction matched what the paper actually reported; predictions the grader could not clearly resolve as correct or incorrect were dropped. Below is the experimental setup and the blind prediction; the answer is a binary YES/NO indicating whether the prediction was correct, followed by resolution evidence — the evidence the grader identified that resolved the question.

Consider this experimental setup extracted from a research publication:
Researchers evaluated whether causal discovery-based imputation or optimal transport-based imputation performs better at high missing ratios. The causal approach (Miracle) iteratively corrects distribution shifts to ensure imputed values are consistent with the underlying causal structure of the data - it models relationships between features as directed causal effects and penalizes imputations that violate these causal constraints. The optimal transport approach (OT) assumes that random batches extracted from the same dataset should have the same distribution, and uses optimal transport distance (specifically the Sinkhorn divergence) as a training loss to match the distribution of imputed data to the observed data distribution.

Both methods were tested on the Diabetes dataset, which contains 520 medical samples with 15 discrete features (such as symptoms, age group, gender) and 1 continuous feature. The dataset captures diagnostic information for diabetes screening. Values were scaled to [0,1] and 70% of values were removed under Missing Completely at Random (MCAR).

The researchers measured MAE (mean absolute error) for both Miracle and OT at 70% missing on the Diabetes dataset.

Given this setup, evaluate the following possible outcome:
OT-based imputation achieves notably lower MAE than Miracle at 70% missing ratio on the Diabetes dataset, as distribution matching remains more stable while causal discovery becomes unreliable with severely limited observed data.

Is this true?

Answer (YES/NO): YES